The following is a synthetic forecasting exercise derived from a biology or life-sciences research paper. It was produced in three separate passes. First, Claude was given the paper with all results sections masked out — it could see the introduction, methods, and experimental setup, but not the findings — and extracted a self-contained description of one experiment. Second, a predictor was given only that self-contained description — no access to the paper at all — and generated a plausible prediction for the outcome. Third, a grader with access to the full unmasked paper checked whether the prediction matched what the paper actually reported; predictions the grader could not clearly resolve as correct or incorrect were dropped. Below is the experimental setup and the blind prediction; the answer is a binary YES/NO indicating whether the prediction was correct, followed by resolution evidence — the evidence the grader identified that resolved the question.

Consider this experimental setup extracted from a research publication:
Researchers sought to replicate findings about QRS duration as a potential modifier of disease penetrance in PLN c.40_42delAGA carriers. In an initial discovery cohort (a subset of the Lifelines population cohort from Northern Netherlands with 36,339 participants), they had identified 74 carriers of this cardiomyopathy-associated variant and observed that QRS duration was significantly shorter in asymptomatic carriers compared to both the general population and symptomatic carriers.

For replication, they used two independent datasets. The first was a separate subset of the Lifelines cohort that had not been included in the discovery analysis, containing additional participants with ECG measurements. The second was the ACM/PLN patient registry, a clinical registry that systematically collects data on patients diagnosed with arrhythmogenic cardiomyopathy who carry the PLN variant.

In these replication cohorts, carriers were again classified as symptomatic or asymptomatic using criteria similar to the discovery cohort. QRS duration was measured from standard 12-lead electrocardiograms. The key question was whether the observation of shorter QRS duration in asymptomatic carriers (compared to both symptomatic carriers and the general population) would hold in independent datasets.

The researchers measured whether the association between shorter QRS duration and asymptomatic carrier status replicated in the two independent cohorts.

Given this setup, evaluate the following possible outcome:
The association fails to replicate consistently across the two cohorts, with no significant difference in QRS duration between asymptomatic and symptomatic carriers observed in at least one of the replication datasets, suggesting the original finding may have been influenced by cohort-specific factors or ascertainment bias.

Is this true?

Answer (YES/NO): NO